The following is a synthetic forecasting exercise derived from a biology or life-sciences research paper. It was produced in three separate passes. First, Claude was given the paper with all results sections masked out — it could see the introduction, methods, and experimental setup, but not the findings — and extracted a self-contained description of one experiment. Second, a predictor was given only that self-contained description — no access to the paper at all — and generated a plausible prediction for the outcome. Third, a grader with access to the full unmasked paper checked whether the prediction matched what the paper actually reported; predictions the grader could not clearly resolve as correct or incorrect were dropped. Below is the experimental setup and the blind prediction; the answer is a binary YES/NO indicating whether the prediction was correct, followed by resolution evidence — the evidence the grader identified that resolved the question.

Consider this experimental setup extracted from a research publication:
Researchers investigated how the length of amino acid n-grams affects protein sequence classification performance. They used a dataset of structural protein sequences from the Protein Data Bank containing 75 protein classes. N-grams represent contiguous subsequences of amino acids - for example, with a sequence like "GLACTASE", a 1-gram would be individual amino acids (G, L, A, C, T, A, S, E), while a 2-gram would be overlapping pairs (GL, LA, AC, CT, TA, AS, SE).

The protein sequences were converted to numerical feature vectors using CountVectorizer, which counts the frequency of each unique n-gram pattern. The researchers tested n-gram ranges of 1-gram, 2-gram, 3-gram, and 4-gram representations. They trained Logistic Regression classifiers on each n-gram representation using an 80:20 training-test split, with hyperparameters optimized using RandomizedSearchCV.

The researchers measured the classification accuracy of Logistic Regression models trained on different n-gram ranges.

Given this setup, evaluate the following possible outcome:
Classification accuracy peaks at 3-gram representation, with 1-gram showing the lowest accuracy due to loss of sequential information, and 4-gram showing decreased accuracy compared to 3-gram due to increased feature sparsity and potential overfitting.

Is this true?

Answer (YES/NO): NO